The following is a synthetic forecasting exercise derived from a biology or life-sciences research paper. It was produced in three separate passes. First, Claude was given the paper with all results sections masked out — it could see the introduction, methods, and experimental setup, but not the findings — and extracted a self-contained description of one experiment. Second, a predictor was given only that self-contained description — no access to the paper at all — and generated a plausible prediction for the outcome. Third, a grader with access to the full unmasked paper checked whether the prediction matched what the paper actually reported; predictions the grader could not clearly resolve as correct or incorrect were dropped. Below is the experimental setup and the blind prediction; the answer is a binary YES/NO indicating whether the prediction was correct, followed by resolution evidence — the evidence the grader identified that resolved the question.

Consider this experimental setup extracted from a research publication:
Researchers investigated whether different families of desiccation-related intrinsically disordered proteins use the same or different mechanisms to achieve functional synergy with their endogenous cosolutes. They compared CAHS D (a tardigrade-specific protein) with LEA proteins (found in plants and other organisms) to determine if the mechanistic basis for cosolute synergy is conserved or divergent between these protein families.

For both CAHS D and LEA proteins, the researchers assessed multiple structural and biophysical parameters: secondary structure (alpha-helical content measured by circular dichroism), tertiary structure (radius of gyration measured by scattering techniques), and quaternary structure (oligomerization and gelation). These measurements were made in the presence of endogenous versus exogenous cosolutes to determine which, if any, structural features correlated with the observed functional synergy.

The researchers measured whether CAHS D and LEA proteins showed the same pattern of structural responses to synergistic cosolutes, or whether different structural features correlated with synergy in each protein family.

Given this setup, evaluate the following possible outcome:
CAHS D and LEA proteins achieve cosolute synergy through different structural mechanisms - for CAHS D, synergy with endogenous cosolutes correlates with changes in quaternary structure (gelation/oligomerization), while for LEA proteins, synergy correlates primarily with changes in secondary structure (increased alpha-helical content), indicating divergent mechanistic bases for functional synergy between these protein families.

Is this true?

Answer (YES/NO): NO